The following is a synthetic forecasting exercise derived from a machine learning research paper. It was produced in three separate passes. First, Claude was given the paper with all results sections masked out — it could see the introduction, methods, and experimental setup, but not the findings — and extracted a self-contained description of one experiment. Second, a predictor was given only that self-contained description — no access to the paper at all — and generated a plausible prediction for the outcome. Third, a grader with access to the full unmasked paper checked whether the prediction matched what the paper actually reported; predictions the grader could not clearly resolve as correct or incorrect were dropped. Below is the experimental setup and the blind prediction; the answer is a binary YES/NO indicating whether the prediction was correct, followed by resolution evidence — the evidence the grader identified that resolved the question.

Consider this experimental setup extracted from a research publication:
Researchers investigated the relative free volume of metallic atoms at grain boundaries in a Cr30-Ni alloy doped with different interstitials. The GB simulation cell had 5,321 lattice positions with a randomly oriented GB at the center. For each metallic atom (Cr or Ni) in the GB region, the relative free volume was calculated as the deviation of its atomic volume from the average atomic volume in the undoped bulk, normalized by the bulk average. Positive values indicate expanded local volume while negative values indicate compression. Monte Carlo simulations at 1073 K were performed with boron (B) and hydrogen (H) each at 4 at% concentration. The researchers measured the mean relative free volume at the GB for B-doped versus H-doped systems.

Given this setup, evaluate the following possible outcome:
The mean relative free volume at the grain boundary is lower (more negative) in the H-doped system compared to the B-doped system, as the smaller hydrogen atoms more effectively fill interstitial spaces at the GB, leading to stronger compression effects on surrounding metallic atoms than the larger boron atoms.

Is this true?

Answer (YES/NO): YES